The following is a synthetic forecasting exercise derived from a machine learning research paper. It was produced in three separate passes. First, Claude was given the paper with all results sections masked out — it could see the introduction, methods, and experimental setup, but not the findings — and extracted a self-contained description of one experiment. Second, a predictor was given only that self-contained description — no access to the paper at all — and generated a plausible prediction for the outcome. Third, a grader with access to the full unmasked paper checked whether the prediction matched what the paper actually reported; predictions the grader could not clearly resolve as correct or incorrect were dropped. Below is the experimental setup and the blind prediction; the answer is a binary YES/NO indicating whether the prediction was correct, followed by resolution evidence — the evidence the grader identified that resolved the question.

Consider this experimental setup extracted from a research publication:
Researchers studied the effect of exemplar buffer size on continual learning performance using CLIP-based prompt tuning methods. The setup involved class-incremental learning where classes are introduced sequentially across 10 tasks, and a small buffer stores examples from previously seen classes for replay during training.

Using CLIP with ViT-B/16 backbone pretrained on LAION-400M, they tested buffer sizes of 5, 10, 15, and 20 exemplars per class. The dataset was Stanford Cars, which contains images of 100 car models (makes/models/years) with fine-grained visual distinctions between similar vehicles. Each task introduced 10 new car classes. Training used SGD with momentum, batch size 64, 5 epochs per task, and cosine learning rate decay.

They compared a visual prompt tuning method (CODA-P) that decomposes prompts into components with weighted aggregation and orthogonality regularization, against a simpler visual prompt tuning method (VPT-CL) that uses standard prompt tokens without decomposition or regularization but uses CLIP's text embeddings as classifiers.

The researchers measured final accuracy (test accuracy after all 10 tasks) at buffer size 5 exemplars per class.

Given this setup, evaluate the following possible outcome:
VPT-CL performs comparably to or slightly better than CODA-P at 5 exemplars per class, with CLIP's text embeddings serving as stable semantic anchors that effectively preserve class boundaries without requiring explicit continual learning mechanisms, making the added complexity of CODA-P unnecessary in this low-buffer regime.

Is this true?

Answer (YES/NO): YES